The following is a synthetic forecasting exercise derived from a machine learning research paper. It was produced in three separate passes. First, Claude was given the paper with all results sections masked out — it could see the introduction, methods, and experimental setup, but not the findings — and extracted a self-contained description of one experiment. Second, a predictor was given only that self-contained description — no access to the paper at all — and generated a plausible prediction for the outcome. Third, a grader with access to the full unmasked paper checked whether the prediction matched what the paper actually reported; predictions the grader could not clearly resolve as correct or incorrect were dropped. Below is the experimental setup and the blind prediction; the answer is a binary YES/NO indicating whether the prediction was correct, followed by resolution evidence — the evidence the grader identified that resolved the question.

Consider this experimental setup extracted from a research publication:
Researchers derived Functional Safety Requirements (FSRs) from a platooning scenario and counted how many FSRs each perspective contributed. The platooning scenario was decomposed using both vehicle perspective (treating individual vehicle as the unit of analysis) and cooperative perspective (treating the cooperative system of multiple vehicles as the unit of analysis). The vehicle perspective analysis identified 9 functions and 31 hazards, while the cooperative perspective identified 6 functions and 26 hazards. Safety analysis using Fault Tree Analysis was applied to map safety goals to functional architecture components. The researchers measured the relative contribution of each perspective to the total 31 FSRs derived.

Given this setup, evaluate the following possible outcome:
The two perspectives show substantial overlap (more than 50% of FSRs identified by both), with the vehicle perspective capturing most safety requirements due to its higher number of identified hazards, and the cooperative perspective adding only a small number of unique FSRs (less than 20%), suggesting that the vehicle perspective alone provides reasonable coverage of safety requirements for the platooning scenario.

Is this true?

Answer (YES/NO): NO